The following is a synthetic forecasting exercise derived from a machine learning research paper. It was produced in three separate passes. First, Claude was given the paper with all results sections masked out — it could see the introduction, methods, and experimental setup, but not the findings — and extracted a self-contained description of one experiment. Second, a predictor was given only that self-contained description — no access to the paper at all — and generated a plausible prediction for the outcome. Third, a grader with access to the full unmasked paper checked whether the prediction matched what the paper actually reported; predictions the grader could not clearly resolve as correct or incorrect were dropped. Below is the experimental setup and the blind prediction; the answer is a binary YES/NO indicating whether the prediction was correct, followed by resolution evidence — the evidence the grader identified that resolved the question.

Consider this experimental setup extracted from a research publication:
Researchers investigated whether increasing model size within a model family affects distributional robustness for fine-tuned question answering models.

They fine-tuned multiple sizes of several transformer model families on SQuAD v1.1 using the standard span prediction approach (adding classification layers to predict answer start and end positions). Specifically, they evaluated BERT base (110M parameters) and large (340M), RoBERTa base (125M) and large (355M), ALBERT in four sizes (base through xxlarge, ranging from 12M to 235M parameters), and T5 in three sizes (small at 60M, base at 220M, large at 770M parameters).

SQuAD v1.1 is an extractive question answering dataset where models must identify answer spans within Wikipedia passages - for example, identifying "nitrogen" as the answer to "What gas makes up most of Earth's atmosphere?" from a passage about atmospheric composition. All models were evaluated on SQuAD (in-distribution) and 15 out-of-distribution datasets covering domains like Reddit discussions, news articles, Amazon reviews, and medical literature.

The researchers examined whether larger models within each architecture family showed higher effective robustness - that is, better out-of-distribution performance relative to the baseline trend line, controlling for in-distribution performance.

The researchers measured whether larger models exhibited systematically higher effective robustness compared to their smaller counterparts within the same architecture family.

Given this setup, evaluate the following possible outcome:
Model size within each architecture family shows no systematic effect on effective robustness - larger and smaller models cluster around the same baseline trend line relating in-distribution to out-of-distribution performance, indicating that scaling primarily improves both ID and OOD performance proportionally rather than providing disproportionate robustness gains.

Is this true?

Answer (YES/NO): YES